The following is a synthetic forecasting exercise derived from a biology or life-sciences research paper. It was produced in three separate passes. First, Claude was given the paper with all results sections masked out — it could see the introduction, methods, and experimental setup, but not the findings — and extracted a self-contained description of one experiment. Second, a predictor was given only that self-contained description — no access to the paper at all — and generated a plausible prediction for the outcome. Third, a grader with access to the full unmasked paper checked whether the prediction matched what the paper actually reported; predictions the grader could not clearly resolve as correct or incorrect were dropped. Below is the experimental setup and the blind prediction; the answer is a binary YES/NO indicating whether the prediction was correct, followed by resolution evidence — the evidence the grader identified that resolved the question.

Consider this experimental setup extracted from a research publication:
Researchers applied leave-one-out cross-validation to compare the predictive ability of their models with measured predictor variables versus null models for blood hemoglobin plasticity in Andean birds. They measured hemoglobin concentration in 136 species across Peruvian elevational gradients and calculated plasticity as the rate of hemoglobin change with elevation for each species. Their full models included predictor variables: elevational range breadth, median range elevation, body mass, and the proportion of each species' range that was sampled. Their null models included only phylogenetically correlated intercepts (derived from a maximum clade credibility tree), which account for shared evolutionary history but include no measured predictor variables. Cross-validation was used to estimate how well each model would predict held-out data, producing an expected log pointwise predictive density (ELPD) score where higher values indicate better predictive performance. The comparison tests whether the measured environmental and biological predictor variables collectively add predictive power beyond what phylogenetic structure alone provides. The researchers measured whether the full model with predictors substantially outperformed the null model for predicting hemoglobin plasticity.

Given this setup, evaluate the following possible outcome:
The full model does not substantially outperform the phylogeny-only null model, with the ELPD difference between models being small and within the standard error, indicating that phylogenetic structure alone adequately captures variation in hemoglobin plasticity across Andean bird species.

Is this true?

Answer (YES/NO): NO